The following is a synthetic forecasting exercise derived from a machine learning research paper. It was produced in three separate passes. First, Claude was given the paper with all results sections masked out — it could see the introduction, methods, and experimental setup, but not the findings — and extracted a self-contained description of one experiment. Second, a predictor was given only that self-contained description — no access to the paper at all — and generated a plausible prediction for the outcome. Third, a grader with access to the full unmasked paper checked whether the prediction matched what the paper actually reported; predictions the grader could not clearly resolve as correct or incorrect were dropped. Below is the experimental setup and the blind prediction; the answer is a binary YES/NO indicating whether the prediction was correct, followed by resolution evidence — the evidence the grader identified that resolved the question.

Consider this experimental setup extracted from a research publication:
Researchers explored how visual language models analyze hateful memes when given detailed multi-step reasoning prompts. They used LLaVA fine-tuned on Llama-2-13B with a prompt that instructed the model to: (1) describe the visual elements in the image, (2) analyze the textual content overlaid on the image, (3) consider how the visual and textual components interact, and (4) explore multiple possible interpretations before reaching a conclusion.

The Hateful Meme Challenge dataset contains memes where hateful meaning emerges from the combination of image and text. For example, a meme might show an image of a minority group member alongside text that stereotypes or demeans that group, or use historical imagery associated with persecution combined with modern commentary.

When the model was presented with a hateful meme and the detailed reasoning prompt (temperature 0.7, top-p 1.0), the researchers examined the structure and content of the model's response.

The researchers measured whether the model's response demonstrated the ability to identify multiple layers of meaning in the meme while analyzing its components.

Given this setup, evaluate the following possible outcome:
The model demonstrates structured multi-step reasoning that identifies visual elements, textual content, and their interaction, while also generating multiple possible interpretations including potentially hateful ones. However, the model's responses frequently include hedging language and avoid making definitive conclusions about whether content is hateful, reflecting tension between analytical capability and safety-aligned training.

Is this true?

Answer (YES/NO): NO